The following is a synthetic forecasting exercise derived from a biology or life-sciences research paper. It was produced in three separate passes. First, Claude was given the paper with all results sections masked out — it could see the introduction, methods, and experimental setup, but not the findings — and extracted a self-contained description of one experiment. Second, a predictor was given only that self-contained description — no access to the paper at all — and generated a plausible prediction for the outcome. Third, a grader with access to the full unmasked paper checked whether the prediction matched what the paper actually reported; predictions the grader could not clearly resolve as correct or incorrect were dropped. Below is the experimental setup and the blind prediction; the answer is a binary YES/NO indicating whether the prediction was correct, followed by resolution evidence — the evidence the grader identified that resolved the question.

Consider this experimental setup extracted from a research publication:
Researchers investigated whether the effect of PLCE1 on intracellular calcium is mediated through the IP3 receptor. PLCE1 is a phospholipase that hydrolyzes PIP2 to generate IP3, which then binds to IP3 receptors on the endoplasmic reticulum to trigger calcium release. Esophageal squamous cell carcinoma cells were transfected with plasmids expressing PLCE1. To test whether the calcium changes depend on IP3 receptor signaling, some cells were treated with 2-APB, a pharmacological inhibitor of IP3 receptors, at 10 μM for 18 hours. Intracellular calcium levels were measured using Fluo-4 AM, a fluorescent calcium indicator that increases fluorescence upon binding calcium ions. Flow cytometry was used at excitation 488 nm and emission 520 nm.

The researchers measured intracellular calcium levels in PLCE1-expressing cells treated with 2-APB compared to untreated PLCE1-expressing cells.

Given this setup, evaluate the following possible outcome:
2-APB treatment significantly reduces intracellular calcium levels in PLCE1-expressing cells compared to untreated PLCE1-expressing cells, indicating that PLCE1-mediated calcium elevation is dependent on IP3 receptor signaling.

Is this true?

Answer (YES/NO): YES